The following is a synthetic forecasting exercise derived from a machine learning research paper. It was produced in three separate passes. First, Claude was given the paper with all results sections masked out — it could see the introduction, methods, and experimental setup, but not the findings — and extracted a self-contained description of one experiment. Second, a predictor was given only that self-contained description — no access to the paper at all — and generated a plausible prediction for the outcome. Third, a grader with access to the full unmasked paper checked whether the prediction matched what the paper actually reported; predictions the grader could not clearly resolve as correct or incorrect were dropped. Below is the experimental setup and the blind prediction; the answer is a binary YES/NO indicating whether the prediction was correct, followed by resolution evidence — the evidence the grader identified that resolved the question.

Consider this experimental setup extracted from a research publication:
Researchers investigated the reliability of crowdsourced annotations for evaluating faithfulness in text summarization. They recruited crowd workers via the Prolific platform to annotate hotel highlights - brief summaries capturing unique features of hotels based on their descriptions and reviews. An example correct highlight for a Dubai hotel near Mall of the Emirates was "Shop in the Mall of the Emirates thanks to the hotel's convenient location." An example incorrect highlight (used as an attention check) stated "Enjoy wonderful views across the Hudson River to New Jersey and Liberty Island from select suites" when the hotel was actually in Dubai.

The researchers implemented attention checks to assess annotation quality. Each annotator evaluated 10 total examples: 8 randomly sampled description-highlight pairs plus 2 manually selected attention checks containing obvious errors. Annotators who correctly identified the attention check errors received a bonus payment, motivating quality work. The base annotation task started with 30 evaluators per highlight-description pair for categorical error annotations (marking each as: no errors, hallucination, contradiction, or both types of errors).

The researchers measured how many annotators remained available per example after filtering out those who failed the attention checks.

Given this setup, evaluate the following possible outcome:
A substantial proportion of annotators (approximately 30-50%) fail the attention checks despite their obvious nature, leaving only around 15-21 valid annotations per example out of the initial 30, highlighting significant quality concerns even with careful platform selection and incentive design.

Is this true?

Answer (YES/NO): NO